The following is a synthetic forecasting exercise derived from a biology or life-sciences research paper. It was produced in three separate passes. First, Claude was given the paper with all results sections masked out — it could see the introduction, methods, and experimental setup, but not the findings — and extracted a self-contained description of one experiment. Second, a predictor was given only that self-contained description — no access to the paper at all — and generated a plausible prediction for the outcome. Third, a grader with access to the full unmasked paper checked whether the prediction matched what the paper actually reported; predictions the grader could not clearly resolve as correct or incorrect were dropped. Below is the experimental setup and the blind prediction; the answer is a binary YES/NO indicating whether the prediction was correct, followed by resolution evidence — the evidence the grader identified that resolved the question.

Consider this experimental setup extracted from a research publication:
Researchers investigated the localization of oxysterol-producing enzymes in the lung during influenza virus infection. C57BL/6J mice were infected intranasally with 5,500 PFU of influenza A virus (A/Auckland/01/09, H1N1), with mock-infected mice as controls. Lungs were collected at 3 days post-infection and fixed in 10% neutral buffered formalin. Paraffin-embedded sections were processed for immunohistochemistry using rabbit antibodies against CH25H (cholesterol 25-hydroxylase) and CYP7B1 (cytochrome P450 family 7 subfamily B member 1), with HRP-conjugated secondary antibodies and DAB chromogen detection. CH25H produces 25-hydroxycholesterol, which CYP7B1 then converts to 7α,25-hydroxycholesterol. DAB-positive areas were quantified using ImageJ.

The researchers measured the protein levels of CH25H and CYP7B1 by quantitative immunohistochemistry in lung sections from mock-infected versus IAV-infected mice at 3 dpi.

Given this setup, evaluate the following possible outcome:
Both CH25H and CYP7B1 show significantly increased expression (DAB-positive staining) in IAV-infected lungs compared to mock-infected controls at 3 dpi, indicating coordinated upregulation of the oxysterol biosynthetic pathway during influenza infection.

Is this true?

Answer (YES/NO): YES